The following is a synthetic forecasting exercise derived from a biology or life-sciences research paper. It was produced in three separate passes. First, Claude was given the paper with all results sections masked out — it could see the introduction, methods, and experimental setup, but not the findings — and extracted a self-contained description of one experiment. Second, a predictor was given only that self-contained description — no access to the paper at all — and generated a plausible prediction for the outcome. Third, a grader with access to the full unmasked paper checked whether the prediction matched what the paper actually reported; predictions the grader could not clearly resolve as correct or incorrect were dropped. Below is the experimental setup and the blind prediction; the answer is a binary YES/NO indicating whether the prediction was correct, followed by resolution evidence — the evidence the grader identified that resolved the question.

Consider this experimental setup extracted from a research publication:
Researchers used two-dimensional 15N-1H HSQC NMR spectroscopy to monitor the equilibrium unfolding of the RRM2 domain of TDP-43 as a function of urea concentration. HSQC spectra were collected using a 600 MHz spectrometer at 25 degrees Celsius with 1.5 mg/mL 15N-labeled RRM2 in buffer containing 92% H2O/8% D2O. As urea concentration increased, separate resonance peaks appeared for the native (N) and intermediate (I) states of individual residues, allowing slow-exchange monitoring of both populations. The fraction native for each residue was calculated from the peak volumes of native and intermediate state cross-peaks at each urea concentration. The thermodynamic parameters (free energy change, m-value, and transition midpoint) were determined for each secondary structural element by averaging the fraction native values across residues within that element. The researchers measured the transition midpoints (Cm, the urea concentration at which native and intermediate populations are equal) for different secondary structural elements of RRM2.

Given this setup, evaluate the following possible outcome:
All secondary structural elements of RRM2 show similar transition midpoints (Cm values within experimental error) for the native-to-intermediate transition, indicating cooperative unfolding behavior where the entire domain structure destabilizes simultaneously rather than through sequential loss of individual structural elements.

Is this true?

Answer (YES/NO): NO